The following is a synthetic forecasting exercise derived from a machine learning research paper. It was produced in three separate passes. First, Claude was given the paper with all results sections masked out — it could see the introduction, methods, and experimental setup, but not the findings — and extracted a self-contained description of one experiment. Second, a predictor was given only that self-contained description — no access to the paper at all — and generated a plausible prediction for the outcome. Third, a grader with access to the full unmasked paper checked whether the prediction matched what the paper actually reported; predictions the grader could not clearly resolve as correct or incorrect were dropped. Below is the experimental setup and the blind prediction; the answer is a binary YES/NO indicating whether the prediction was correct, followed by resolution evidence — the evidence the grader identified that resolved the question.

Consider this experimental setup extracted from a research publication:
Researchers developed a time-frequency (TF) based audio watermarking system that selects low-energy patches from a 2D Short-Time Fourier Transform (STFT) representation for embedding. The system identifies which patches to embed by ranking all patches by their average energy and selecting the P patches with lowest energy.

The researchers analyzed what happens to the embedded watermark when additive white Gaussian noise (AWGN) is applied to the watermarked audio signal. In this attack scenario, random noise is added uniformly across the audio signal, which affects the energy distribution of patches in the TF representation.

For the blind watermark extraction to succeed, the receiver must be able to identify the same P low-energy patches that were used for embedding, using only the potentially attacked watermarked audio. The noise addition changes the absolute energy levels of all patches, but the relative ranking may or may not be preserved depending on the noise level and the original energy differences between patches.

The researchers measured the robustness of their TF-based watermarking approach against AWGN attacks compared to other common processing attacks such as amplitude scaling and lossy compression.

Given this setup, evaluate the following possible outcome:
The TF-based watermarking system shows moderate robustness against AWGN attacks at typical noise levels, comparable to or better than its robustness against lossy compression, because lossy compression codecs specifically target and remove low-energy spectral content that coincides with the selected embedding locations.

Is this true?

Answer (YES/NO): NO